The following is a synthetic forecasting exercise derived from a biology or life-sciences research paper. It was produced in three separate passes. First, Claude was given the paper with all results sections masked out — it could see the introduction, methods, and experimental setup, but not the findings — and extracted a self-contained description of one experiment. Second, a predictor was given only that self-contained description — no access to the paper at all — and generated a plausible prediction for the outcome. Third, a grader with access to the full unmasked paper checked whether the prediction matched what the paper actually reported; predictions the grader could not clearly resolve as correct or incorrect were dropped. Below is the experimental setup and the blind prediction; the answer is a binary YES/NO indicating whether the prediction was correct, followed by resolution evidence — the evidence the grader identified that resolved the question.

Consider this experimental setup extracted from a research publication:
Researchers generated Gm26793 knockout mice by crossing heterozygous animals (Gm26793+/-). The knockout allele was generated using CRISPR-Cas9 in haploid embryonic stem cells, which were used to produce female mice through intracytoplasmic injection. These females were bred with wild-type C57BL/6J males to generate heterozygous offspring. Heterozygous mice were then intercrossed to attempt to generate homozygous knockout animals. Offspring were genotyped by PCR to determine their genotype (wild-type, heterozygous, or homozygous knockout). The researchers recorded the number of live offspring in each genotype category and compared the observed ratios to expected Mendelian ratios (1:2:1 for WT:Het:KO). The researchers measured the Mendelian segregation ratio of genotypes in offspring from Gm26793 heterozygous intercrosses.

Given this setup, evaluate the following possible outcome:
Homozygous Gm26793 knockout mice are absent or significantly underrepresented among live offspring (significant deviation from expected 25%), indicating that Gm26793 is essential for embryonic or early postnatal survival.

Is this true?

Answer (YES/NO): YES